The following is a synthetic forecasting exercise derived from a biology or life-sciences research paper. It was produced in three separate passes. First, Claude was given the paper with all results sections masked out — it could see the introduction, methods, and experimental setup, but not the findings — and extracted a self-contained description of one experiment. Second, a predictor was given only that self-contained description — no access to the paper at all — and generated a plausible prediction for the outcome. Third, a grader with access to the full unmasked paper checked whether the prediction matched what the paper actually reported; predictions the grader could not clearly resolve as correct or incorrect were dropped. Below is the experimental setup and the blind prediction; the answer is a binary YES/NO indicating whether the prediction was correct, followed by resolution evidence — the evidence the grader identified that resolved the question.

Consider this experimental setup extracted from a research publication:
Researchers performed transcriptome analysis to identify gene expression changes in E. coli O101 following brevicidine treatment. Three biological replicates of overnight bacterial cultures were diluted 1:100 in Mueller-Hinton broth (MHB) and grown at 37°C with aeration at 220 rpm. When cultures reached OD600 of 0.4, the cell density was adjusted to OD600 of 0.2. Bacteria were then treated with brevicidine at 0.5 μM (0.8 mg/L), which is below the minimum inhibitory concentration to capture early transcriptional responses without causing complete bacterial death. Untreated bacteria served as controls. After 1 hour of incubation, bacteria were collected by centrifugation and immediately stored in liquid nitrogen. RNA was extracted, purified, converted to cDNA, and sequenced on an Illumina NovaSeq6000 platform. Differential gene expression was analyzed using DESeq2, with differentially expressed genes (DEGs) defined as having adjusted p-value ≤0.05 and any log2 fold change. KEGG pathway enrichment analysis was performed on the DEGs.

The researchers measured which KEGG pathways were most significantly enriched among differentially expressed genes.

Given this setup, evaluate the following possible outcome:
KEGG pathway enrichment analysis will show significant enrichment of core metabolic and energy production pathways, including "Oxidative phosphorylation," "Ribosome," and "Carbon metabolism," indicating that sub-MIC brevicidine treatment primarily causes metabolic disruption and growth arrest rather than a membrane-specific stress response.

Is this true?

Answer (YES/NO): NO